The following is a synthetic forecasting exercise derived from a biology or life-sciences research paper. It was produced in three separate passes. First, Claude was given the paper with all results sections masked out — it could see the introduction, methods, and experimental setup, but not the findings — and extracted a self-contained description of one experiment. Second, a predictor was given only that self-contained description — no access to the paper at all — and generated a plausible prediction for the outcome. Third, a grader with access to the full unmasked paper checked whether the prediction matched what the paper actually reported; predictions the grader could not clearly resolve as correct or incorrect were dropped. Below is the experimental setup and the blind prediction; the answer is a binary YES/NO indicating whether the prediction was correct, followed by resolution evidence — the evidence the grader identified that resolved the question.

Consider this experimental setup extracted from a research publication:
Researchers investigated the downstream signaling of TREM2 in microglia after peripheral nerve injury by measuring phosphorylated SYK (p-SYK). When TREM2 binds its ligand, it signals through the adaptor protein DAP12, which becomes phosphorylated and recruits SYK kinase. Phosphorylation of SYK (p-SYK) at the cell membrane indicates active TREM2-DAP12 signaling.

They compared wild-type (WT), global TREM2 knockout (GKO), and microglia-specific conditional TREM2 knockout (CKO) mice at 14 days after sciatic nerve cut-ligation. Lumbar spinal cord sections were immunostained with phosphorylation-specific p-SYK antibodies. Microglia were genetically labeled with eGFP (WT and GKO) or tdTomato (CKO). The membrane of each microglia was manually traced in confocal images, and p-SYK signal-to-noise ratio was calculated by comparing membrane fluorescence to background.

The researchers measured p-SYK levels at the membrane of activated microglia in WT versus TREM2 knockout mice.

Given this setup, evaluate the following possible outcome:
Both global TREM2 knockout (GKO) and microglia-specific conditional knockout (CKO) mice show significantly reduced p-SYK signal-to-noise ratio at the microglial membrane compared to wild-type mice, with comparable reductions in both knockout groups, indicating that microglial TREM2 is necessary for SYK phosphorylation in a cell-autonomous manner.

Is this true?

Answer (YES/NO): YES